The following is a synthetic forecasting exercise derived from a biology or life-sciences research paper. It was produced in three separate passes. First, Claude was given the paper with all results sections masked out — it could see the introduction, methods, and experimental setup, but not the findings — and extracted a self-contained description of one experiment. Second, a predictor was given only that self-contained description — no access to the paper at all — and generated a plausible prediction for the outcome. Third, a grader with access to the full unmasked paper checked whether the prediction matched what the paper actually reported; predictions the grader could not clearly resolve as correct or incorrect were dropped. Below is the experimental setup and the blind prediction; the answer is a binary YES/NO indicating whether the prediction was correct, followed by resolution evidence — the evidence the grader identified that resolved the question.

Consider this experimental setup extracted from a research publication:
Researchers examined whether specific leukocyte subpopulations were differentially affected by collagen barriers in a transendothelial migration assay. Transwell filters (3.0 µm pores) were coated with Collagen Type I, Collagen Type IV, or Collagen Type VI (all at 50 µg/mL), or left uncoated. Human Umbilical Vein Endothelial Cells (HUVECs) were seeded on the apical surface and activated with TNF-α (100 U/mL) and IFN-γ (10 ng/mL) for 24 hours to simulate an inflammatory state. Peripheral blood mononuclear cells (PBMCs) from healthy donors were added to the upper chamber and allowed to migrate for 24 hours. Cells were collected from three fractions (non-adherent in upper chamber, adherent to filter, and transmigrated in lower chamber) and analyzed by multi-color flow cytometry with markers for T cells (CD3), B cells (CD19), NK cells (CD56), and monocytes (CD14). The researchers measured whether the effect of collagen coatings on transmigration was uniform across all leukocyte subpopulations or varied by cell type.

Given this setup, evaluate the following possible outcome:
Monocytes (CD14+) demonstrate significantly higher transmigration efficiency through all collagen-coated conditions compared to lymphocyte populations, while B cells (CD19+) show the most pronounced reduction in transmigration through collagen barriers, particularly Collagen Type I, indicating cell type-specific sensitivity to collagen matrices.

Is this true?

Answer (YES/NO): NO